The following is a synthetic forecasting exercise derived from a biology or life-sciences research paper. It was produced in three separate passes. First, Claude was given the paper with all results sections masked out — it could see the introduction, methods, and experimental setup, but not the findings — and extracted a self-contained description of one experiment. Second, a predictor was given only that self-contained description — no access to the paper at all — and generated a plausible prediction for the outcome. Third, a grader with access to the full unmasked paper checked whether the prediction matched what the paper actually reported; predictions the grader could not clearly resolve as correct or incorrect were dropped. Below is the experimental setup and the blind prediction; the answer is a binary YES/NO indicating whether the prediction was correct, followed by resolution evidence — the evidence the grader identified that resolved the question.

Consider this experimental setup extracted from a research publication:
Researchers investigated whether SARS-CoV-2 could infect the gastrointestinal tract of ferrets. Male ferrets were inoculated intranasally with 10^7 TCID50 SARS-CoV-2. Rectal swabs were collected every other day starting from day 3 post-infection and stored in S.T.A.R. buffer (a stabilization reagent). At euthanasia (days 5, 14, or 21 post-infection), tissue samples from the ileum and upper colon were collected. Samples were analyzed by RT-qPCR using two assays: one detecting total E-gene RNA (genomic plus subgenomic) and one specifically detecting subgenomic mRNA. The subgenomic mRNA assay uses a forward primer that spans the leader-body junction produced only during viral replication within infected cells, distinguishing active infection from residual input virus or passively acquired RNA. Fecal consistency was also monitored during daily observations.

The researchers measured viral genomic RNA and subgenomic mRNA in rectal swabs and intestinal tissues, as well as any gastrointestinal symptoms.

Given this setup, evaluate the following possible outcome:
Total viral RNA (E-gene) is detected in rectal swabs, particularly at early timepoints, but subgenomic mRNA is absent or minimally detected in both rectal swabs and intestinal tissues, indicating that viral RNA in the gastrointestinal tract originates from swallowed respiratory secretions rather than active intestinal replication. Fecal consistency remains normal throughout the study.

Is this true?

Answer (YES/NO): NO